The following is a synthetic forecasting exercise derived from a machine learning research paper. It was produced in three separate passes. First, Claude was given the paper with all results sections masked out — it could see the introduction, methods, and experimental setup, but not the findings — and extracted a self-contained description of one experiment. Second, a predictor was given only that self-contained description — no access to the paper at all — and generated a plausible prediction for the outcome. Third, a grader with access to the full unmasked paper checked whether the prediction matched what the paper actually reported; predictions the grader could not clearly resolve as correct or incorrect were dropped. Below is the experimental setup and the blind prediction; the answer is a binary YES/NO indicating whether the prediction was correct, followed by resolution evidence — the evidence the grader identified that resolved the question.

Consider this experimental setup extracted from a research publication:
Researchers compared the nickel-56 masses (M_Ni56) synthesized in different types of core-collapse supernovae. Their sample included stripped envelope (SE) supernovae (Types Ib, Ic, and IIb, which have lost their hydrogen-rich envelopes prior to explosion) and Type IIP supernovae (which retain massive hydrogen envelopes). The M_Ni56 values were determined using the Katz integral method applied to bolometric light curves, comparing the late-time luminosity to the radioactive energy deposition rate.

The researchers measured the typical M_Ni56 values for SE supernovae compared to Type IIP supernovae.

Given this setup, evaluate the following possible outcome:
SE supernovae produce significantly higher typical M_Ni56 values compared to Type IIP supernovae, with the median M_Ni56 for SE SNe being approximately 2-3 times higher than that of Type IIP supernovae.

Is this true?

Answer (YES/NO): YES